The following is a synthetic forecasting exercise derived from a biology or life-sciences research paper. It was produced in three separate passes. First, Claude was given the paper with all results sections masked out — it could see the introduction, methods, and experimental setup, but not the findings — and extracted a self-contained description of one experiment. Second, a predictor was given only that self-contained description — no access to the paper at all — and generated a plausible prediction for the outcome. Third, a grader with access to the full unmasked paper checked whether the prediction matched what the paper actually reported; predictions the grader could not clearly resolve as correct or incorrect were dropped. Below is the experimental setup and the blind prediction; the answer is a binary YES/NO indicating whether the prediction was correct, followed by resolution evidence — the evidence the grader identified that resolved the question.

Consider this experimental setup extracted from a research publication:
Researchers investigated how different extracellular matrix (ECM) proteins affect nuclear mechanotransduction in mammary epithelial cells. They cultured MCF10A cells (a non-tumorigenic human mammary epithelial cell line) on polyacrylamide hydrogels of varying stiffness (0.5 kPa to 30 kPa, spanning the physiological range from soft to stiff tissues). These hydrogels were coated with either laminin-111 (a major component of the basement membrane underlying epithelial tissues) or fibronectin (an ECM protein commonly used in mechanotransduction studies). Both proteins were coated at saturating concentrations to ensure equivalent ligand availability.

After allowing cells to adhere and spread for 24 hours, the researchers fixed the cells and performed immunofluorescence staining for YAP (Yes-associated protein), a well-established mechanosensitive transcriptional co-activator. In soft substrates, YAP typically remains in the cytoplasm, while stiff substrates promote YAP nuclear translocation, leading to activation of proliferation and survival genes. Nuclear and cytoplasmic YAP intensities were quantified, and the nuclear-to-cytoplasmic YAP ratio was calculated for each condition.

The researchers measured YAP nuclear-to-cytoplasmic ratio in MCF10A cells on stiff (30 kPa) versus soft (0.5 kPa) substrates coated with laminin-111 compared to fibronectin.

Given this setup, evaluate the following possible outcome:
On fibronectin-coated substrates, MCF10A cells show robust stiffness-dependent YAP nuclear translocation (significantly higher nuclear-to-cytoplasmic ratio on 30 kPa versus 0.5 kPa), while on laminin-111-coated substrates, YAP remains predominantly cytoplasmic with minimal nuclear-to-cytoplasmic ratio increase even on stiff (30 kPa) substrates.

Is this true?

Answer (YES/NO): YES